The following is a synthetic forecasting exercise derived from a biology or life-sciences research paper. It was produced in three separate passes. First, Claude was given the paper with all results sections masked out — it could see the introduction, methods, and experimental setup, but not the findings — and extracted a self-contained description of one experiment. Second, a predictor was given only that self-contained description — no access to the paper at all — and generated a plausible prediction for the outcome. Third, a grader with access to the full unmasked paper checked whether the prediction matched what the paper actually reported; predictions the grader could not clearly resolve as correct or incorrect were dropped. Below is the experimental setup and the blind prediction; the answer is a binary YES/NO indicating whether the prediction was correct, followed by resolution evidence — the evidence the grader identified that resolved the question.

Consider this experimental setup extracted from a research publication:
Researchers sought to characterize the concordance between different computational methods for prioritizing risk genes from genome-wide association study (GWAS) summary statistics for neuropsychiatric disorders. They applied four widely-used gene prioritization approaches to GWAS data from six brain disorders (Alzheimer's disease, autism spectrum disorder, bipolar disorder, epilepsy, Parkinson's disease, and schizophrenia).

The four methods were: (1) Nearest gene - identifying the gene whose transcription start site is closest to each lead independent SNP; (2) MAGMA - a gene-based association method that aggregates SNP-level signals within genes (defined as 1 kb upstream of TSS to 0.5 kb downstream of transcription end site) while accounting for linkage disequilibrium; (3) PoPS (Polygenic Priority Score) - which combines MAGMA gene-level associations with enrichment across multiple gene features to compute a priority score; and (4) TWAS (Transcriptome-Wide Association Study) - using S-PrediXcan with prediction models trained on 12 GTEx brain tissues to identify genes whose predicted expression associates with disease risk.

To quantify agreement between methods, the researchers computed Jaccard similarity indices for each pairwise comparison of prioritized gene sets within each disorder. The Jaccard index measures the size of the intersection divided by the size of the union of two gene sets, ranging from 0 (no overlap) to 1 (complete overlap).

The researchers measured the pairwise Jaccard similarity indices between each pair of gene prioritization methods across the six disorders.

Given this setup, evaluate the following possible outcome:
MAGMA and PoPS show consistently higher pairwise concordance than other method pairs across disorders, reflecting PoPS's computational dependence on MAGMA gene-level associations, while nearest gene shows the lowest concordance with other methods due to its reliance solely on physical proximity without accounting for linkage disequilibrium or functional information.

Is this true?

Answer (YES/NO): NO